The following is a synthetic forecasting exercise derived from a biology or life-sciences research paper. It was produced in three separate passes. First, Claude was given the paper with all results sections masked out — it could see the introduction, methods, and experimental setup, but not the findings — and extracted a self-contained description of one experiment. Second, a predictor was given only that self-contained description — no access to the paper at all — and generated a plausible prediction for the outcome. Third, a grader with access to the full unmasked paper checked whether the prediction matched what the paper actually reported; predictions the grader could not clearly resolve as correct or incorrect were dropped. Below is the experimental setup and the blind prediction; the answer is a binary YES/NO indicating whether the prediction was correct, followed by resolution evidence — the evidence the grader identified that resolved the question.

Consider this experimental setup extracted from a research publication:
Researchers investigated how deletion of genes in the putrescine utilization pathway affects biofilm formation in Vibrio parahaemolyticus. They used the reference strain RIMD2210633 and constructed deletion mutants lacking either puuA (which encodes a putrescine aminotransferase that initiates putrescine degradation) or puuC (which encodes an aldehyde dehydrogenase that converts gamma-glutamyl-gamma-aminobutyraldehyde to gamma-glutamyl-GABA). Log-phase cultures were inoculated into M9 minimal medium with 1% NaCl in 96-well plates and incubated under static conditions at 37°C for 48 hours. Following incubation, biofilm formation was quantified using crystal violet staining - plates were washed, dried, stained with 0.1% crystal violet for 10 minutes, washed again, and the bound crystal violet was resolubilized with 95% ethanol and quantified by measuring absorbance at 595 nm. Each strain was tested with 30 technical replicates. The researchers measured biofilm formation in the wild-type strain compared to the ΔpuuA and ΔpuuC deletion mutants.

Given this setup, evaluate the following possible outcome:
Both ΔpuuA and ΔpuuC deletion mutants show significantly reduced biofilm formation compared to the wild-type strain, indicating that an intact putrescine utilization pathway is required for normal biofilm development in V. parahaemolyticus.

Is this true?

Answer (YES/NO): NO